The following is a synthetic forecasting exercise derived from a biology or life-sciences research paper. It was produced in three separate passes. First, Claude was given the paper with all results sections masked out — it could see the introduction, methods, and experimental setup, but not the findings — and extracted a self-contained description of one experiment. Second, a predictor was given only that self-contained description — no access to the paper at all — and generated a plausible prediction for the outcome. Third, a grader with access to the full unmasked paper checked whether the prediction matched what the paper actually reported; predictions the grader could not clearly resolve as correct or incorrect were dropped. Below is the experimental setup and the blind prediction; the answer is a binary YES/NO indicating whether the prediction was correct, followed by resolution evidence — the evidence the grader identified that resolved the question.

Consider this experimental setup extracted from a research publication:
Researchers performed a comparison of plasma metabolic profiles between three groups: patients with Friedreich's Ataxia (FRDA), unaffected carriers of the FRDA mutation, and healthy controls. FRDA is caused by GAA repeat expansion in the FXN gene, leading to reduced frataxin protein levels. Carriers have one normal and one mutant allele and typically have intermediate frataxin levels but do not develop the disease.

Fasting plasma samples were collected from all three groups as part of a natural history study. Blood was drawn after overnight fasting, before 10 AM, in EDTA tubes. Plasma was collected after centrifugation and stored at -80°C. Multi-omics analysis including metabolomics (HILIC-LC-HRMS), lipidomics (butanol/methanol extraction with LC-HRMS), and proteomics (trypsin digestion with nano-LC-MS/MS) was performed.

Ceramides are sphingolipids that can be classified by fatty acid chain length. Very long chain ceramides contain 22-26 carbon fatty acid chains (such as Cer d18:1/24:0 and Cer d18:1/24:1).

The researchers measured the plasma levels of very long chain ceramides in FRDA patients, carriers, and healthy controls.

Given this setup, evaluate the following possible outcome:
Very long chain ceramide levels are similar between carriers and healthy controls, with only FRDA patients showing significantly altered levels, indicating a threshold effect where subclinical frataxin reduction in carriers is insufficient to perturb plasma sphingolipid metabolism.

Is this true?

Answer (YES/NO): YES